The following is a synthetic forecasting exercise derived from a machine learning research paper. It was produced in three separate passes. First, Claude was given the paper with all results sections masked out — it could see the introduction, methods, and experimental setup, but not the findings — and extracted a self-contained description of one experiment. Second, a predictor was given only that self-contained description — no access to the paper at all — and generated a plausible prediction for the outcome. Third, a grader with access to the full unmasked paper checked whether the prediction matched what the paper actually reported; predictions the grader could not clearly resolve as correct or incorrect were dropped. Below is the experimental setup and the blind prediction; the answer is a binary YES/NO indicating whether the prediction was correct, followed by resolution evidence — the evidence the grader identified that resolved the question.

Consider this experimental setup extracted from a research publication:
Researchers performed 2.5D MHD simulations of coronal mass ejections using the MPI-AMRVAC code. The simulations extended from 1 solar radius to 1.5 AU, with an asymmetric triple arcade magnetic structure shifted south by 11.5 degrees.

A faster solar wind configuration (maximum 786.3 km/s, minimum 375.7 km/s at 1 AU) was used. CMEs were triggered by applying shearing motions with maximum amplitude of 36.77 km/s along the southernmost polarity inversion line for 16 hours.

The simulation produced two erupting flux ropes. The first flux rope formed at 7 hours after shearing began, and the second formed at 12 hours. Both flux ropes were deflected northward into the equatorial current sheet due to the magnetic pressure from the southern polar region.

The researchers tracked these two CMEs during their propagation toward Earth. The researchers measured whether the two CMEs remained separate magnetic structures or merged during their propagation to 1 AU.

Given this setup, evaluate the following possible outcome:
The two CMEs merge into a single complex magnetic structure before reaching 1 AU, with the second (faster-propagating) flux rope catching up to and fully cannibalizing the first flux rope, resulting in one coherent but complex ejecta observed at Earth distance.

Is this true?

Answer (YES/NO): YES